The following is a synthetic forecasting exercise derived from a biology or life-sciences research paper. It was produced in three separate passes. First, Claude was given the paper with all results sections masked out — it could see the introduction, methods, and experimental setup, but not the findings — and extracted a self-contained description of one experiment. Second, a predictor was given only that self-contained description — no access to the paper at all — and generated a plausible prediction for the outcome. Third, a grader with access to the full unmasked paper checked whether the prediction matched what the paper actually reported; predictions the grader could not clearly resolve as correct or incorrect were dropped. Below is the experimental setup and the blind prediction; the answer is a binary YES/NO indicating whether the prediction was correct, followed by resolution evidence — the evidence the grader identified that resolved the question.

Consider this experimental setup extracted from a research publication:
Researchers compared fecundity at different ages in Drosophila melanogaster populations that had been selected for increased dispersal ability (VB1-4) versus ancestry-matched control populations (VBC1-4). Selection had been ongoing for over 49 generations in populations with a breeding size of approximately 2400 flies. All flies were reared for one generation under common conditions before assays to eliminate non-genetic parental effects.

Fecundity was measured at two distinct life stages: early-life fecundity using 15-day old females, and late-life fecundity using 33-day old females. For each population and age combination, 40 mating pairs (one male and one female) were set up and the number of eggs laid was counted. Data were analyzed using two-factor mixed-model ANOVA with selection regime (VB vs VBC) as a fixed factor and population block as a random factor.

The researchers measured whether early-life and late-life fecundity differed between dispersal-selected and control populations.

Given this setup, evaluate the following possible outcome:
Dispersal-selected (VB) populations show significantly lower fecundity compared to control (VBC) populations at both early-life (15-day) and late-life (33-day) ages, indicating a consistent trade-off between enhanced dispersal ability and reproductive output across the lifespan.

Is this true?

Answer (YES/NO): NO